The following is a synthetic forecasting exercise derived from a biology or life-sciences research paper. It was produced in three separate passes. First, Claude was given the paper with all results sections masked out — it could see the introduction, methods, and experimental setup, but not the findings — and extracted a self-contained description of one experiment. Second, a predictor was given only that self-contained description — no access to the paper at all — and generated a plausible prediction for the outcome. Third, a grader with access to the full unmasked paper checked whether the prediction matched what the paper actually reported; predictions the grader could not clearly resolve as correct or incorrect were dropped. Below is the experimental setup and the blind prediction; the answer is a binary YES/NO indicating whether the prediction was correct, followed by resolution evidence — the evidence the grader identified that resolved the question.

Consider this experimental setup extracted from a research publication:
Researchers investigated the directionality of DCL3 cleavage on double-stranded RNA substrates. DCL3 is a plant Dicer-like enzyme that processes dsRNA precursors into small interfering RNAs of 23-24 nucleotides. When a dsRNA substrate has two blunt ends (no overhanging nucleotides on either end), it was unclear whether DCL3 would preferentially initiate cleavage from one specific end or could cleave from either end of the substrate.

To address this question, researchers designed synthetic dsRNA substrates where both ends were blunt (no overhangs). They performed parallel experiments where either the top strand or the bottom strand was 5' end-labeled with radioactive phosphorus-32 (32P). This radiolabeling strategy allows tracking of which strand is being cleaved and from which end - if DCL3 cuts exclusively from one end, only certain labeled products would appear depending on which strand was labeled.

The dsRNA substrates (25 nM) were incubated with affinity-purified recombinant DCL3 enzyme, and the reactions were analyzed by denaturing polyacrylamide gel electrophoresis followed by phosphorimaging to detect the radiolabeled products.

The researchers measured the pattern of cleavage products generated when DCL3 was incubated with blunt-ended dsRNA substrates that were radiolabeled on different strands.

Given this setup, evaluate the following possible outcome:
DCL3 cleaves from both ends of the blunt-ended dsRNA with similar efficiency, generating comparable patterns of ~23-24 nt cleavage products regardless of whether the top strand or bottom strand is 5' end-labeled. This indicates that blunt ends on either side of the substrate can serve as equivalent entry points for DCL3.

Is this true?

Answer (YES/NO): NO